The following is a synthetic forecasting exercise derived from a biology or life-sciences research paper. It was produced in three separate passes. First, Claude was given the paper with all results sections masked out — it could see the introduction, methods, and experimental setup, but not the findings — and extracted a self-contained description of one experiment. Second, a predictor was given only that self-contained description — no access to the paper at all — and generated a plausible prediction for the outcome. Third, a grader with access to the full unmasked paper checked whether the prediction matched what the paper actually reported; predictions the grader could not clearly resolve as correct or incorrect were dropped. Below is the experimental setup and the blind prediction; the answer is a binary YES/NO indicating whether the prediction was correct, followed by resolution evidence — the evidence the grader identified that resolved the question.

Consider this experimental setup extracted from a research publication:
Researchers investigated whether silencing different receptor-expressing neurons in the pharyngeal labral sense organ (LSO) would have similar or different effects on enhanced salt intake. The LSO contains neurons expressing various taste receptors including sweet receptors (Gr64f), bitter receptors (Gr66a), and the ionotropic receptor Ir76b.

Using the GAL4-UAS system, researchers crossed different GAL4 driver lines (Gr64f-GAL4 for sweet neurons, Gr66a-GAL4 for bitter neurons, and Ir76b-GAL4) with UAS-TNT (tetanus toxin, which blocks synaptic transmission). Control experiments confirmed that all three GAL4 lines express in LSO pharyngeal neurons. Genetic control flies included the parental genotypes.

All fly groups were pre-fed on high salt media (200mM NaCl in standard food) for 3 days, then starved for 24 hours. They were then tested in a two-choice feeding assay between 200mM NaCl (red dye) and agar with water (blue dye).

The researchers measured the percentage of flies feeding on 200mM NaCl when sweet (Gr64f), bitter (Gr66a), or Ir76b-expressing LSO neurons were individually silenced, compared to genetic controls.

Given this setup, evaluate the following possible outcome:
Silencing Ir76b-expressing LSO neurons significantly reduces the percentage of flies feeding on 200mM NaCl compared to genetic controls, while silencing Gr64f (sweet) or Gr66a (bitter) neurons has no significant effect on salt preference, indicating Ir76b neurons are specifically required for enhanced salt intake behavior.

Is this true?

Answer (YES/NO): NO